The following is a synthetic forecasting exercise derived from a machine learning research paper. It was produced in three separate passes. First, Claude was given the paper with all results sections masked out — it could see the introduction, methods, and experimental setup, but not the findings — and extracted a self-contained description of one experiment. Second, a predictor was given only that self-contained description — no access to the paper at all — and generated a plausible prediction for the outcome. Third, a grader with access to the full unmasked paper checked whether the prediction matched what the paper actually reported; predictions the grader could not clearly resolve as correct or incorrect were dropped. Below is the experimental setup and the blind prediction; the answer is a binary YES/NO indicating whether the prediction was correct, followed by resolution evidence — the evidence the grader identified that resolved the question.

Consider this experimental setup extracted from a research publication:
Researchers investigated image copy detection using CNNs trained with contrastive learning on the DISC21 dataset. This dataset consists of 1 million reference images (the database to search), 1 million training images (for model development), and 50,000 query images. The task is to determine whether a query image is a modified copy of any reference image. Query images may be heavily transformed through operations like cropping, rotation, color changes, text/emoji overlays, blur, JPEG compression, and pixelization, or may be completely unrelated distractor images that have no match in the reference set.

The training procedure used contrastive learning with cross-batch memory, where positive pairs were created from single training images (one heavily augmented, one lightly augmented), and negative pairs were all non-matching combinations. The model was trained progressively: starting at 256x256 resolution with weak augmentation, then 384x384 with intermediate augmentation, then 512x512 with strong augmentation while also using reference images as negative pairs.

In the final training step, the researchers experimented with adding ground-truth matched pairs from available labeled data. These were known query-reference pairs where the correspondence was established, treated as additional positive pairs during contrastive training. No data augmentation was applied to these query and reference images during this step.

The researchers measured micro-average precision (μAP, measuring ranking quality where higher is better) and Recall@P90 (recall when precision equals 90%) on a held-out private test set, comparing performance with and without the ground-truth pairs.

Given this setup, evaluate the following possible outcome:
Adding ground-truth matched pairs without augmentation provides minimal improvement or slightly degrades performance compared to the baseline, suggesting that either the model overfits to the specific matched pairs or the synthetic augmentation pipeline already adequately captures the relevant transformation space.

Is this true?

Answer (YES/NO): NO